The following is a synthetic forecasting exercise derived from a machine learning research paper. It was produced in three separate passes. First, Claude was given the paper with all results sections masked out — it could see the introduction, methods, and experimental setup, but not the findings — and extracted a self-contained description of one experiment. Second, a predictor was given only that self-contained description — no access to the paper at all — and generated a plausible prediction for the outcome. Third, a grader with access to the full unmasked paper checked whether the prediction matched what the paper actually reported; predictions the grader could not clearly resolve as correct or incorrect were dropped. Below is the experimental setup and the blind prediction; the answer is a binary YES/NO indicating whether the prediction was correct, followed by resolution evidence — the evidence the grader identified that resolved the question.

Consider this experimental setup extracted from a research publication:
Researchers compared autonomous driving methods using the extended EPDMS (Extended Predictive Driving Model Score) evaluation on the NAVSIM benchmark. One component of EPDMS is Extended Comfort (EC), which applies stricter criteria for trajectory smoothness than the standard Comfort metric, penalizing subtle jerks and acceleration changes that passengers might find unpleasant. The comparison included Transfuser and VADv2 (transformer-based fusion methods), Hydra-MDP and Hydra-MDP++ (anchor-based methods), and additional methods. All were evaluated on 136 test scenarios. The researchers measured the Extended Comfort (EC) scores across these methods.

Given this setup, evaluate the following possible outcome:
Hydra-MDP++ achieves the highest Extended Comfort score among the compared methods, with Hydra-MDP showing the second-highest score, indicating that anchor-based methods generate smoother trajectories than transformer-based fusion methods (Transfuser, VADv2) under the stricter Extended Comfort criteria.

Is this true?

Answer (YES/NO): NO